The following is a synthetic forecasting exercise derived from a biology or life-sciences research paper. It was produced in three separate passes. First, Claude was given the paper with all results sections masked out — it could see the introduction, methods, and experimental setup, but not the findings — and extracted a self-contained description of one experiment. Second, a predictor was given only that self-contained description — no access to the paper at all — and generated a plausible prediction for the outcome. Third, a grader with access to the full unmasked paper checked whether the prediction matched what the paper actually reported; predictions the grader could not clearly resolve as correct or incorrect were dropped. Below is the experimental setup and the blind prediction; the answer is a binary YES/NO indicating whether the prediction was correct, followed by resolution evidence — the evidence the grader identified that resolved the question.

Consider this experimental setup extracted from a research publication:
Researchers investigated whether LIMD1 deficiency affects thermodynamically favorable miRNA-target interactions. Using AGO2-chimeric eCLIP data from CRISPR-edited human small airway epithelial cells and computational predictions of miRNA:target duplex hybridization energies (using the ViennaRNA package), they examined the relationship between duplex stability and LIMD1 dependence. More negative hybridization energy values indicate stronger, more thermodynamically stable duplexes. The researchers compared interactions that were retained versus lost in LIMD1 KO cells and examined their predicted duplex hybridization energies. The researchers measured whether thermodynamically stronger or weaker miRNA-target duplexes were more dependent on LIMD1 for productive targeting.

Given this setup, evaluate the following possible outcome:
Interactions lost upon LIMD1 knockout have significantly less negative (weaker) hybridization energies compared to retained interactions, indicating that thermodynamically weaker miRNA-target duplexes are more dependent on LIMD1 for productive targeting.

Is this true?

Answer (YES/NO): NO